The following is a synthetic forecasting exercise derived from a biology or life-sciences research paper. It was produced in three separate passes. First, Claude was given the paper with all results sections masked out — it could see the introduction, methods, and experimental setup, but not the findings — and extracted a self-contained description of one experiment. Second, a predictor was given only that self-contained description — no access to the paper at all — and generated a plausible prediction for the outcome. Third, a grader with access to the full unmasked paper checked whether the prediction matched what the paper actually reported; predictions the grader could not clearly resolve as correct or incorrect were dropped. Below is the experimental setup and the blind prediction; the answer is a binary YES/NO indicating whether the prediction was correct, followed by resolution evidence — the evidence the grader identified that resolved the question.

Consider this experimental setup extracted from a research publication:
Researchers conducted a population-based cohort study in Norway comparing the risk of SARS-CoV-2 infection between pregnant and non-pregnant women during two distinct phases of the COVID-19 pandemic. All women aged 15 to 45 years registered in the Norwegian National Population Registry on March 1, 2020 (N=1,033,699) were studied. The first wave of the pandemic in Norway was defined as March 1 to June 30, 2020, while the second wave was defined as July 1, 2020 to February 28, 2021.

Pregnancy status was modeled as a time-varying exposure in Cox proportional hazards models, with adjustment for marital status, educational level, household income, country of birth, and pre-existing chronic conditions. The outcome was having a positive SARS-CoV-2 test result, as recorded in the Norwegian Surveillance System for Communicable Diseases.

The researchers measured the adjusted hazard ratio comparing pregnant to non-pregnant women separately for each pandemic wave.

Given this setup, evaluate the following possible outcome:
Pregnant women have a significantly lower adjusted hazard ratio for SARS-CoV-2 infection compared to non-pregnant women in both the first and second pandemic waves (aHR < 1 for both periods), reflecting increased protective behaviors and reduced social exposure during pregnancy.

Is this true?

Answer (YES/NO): NO